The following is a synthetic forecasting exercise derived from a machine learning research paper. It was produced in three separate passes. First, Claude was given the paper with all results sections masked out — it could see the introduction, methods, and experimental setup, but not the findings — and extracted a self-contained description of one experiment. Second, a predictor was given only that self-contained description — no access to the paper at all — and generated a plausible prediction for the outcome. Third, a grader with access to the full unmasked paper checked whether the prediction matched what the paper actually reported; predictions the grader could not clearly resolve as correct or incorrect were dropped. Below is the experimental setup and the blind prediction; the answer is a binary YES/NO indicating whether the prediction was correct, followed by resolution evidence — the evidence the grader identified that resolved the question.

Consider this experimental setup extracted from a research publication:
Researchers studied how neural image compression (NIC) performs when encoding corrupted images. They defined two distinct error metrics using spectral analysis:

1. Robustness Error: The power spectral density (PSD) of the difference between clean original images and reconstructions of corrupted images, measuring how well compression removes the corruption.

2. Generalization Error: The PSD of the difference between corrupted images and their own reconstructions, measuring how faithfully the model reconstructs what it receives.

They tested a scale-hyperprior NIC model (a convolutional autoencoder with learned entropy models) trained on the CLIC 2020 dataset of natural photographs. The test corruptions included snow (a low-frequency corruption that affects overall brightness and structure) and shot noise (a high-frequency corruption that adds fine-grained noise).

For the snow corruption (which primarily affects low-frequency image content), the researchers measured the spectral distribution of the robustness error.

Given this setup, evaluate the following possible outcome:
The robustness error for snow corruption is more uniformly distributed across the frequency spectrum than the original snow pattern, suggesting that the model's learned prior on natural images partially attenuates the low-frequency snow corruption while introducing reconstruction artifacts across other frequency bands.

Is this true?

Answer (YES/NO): NO